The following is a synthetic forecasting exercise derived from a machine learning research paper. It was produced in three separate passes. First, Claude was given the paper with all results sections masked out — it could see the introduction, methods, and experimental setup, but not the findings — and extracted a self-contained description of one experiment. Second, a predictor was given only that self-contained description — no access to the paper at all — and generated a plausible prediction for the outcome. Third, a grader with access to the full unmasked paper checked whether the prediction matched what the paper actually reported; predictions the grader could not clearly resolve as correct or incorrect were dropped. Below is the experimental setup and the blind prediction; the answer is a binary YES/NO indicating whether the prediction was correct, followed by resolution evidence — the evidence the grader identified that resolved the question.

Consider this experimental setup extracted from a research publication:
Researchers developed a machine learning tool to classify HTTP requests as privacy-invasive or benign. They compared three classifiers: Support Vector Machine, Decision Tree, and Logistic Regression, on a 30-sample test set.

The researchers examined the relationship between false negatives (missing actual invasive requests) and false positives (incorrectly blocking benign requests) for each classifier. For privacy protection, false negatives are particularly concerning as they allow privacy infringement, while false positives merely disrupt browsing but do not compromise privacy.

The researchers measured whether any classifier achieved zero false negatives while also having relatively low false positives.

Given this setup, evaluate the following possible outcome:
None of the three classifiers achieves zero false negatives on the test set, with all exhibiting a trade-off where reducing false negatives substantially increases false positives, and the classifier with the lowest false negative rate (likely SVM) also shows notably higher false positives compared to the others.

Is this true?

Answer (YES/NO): NO